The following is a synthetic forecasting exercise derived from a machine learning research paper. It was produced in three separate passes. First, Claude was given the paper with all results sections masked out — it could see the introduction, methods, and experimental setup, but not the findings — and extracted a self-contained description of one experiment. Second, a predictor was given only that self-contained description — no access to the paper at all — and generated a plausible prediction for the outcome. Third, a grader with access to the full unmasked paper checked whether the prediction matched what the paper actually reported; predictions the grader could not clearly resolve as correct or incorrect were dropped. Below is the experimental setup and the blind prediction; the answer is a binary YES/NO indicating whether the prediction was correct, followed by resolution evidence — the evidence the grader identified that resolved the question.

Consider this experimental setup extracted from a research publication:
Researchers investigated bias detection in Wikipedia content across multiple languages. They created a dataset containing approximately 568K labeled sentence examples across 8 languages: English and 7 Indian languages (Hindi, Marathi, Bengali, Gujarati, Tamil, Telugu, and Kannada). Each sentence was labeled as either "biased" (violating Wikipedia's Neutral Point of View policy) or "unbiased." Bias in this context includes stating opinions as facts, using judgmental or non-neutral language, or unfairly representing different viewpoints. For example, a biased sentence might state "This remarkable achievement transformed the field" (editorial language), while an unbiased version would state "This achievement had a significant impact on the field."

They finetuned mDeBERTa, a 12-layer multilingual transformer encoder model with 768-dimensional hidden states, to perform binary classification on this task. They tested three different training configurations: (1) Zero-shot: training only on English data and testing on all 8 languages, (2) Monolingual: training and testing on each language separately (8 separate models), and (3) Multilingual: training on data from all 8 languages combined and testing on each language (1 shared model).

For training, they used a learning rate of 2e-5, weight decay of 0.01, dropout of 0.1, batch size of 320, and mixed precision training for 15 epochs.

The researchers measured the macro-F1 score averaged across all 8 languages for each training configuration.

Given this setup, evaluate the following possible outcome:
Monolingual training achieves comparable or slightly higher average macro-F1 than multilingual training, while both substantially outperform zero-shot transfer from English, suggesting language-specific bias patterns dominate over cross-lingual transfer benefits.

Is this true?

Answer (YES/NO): NO